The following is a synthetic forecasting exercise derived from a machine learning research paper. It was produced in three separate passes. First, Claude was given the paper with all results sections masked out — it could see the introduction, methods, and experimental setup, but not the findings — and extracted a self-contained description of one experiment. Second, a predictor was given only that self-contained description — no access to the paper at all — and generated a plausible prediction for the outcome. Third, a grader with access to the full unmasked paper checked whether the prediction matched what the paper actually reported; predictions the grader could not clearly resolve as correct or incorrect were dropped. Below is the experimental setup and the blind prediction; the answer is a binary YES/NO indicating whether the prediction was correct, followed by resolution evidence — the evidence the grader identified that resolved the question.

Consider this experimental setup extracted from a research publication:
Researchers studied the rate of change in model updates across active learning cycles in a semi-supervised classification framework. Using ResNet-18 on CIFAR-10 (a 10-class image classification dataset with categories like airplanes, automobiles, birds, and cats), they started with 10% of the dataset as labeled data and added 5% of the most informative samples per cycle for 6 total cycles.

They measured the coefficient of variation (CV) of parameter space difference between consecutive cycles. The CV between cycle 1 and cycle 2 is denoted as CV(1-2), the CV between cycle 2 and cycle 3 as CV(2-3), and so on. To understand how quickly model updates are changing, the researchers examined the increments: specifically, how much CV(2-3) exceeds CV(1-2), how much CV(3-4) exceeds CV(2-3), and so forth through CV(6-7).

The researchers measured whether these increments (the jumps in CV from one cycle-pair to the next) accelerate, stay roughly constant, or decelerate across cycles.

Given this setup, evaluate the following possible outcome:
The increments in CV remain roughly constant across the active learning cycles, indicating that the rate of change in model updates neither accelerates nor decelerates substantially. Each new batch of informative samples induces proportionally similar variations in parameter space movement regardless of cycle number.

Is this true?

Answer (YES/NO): NO